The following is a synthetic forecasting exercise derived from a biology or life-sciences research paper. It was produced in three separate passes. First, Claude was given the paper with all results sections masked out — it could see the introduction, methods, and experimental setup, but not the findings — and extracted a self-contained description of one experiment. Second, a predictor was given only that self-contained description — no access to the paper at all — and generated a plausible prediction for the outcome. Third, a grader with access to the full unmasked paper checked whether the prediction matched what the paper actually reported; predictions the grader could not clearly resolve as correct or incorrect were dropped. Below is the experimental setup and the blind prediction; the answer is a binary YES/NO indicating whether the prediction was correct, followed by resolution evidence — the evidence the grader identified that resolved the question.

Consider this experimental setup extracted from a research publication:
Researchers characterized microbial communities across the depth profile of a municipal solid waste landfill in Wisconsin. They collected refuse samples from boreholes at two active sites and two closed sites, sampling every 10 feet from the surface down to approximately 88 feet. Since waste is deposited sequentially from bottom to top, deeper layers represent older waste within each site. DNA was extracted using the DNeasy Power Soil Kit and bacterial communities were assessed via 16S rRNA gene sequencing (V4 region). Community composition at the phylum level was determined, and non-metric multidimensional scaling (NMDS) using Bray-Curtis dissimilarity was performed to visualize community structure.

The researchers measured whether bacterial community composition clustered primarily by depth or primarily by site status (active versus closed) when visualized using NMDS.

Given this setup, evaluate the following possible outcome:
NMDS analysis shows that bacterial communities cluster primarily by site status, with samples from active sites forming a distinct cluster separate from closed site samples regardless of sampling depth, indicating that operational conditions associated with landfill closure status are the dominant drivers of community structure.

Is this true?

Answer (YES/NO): NO